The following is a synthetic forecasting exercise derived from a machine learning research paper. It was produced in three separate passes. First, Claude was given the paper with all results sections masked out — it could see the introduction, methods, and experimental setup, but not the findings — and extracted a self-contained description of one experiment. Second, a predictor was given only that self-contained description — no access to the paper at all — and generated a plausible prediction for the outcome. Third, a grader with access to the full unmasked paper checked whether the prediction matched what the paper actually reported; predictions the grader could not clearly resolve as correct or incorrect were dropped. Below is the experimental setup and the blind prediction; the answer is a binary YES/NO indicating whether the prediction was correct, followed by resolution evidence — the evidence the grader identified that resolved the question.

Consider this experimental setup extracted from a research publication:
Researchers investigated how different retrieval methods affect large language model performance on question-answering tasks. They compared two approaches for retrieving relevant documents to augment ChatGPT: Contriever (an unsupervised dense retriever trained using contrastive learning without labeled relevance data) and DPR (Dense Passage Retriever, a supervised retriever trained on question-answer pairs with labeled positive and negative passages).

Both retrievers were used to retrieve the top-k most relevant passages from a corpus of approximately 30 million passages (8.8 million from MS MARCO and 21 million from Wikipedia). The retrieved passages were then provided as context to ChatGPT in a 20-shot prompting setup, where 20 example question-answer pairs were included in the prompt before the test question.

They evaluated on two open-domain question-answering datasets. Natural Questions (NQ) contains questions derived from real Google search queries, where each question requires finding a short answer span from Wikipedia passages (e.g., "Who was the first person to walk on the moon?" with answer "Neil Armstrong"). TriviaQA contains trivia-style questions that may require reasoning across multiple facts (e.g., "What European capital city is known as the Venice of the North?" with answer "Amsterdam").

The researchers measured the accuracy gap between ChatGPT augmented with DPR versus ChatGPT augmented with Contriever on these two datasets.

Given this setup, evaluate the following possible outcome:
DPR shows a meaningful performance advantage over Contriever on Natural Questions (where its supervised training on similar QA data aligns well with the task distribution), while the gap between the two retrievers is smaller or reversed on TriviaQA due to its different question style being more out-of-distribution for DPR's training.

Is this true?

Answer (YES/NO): YES